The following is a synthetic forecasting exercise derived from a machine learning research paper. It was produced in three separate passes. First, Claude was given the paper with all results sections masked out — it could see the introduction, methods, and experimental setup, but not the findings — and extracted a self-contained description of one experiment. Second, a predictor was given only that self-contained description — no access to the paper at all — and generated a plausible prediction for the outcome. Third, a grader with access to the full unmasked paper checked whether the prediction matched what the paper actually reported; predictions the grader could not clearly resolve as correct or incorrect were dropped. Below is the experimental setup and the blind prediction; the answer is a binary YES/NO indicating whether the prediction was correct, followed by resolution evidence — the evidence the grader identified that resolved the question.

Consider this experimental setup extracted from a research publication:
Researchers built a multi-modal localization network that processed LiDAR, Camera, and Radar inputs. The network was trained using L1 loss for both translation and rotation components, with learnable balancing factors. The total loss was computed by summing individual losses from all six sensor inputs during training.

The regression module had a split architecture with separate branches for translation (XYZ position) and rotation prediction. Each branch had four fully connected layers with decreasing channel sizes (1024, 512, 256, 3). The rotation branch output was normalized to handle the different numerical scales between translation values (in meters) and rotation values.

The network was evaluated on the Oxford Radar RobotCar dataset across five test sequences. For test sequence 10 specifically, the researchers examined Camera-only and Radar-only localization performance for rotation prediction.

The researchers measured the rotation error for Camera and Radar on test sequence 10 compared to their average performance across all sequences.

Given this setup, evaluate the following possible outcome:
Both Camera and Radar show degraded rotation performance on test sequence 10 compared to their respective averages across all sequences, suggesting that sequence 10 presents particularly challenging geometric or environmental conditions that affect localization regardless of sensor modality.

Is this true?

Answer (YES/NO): YES